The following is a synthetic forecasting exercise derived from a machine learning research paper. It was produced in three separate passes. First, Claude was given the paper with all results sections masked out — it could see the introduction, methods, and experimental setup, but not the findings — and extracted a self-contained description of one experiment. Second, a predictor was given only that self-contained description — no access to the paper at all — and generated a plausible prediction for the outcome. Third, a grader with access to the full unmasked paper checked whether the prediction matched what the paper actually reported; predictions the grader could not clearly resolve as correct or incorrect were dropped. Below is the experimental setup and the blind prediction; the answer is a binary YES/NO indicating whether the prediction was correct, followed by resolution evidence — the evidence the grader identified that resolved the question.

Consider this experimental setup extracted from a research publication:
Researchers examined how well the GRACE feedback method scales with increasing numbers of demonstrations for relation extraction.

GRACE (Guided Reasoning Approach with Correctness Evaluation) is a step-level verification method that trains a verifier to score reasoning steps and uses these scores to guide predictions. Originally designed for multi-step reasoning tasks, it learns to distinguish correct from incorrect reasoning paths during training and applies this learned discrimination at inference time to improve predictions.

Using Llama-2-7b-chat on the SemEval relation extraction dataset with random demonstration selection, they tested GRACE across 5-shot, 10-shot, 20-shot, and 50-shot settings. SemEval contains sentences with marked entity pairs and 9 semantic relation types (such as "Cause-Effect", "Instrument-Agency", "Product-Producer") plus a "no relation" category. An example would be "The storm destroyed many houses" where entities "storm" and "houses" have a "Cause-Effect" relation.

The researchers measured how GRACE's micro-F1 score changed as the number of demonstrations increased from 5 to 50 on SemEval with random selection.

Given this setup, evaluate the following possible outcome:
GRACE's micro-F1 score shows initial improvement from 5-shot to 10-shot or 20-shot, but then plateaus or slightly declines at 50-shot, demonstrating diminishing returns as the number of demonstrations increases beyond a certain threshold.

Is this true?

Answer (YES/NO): NO